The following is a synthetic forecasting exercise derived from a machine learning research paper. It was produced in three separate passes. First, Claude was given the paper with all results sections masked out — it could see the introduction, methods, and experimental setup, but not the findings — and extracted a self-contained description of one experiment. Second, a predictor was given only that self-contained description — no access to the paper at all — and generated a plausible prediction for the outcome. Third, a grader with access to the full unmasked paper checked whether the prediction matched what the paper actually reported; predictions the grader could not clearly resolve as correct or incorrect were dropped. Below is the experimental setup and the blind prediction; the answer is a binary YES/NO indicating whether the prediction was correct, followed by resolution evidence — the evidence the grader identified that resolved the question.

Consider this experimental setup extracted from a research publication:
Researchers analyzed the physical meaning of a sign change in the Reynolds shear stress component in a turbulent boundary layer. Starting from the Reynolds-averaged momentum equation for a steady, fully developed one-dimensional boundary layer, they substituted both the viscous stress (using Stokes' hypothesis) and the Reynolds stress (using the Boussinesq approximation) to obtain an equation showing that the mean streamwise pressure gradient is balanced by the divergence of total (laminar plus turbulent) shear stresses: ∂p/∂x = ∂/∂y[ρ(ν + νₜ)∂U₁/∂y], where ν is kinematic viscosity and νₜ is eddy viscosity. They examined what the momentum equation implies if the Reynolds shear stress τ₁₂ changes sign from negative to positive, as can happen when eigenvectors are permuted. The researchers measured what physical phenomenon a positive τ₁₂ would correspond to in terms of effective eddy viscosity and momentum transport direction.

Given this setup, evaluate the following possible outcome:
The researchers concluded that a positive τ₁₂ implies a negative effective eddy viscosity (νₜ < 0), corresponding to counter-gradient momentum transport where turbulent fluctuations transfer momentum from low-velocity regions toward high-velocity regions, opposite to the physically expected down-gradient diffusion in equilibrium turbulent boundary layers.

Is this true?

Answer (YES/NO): YES